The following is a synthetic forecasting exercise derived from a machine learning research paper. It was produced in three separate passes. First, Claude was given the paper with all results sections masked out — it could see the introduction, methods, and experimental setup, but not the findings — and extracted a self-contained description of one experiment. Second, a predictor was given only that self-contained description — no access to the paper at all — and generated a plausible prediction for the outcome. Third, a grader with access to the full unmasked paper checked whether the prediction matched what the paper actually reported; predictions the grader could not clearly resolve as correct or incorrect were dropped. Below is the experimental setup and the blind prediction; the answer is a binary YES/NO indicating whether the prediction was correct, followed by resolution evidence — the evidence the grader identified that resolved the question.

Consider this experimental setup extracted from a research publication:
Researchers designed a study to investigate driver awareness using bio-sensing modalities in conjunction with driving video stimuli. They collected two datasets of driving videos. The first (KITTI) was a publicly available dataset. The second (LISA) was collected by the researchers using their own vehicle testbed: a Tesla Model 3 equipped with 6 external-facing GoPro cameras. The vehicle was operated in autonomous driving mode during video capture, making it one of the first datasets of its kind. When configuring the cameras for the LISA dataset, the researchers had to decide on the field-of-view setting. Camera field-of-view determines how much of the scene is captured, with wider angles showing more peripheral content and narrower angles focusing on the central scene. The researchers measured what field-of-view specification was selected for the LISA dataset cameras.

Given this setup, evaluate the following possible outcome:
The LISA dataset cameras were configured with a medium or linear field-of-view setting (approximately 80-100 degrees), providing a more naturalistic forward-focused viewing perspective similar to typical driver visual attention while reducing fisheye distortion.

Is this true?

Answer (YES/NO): NO